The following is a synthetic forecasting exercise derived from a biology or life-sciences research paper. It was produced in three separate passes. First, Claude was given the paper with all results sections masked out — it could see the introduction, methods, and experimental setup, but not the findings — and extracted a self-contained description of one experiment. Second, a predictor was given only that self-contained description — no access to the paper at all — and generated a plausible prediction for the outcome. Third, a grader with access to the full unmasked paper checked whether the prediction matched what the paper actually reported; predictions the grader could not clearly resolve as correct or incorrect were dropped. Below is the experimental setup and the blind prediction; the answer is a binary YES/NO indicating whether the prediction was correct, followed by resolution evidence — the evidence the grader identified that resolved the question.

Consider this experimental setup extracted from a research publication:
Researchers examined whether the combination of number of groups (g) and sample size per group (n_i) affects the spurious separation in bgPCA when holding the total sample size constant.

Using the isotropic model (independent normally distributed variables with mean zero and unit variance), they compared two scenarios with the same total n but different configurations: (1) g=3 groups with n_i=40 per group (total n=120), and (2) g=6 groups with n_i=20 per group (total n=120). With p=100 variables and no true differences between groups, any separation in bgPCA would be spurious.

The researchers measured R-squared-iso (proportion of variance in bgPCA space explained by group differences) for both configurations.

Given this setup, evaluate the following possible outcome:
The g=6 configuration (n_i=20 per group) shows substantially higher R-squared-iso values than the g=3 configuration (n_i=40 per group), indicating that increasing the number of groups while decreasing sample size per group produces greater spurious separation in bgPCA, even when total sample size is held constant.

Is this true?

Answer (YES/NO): NO